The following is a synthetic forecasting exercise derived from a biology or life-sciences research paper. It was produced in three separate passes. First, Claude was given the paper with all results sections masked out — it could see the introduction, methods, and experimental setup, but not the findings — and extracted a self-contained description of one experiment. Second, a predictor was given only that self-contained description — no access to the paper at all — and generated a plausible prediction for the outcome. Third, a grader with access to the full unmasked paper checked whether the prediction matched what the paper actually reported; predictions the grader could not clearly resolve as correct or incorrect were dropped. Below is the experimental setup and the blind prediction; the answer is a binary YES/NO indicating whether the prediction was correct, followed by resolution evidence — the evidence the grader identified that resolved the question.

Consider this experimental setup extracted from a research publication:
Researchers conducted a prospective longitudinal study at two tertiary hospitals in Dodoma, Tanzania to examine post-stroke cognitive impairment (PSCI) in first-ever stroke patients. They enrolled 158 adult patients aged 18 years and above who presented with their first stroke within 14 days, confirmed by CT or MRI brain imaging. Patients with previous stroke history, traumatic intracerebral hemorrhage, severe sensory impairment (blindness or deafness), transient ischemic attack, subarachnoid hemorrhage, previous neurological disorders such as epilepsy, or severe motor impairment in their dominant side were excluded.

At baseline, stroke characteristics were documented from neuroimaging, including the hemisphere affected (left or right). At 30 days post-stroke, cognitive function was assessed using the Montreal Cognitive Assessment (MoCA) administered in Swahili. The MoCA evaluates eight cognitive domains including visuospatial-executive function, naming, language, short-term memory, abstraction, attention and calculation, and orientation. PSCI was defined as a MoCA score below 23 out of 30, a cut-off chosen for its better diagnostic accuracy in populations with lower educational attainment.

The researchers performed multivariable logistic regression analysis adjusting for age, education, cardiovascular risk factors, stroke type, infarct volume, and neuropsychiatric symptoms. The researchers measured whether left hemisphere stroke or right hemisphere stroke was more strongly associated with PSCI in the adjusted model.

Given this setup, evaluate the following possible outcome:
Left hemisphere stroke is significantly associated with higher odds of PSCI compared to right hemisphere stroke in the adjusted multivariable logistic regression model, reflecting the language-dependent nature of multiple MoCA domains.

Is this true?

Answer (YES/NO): YES